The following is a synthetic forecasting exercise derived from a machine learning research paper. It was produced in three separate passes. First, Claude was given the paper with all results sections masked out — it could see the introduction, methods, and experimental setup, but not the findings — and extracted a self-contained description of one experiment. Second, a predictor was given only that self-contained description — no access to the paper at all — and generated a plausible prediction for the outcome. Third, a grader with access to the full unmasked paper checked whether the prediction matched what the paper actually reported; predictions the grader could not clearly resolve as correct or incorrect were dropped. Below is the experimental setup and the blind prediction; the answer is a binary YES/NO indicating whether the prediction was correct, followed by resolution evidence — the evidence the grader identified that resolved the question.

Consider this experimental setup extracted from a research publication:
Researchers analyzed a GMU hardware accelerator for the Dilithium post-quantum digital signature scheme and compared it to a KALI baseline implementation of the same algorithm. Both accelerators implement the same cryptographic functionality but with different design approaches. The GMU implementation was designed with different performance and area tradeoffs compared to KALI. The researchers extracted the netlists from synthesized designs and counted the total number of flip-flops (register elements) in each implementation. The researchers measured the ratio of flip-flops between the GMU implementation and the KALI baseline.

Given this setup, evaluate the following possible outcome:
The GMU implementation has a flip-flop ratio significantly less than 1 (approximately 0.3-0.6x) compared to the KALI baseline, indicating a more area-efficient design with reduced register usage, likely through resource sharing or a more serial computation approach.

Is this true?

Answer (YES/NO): NO